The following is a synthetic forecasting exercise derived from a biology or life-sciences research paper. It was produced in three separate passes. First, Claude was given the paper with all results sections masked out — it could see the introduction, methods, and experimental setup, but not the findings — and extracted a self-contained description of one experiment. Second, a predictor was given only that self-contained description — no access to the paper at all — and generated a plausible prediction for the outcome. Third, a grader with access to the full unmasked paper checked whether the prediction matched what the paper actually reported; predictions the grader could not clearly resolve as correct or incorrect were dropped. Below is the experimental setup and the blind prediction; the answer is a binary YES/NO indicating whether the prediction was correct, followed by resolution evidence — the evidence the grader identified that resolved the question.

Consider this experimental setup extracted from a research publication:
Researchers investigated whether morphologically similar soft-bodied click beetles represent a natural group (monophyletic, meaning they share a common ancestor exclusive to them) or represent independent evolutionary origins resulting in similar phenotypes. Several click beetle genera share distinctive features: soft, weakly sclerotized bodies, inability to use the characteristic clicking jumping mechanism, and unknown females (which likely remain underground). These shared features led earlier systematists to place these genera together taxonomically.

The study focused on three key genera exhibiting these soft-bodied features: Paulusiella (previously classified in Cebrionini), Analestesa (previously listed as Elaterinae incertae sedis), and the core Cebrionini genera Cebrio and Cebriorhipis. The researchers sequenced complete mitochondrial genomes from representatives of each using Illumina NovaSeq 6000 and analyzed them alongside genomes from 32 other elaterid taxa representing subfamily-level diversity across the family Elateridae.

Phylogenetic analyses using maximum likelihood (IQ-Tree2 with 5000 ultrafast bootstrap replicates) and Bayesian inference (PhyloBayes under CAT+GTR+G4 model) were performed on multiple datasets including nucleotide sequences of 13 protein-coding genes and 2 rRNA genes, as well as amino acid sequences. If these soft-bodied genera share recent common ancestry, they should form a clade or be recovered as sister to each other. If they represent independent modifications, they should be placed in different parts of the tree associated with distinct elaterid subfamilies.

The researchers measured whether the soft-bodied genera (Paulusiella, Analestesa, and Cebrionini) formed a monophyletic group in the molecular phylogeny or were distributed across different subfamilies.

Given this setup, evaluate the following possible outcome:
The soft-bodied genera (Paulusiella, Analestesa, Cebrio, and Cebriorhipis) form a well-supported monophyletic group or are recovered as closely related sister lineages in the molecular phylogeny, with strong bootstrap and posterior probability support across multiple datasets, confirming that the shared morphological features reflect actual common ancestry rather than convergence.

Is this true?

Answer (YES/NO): NO